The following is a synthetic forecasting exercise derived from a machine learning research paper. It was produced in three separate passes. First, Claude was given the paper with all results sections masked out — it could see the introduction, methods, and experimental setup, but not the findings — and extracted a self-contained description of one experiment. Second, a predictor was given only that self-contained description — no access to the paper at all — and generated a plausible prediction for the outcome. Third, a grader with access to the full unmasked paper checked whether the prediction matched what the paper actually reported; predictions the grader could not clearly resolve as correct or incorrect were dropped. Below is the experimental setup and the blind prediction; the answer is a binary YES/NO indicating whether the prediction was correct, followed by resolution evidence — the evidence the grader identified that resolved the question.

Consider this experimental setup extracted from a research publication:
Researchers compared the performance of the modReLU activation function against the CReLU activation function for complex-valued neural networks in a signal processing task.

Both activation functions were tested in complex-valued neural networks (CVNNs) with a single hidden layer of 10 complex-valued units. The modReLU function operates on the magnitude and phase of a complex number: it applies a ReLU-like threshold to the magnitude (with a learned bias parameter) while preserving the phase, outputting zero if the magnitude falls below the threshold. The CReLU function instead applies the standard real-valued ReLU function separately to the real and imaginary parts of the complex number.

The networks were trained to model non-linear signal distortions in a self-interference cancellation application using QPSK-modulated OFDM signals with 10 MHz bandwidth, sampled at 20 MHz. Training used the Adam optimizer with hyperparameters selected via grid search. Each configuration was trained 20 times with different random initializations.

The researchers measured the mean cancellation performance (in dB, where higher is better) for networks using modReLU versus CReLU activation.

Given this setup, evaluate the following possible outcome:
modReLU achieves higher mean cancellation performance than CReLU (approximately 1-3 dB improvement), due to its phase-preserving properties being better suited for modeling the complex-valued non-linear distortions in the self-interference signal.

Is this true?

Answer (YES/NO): NO